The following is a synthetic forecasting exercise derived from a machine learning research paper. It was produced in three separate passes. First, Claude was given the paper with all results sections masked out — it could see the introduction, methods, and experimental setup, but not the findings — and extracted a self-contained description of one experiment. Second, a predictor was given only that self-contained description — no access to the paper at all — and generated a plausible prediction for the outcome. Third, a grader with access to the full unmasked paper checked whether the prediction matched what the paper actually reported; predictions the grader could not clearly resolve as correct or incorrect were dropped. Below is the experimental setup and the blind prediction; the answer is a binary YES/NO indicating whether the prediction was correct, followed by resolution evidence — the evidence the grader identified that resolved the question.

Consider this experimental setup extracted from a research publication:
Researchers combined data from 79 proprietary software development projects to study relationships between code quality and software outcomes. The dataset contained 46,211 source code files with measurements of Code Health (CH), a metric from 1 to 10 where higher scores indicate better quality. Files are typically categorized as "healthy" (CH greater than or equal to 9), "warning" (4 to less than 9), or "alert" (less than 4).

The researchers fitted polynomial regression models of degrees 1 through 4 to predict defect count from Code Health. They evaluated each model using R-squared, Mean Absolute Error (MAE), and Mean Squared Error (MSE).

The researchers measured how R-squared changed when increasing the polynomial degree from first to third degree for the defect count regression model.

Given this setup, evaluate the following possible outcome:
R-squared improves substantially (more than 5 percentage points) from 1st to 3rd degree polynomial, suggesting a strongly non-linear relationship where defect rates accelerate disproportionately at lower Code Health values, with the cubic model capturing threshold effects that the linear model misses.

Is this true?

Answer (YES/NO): NO